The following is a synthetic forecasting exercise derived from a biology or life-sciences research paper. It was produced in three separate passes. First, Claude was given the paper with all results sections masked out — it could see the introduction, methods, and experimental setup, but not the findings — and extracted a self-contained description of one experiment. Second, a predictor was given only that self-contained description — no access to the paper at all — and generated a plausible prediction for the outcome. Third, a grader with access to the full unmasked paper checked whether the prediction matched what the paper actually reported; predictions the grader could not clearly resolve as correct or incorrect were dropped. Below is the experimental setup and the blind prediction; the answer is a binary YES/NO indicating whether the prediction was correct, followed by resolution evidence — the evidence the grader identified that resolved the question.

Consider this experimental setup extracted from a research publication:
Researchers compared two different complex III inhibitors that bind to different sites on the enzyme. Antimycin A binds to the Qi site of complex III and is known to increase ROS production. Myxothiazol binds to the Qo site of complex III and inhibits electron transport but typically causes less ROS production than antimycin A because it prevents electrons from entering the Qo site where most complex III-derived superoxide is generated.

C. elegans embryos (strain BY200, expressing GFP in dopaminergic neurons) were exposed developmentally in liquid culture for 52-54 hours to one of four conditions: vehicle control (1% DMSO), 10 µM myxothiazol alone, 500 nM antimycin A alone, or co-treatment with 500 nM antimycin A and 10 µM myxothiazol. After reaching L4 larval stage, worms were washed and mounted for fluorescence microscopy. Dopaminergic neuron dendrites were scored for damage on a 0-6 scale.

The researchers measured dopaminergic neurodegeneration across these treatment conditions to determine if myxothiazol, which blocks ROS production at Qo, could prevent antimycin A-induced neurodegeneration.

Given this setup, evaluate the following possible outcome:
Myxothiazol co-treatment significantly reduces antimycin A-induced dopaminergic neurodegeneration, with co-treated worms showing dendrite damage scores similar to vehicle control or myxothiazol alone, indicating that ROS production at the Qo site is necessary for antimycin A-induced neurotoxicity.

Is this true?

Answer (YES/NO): NO